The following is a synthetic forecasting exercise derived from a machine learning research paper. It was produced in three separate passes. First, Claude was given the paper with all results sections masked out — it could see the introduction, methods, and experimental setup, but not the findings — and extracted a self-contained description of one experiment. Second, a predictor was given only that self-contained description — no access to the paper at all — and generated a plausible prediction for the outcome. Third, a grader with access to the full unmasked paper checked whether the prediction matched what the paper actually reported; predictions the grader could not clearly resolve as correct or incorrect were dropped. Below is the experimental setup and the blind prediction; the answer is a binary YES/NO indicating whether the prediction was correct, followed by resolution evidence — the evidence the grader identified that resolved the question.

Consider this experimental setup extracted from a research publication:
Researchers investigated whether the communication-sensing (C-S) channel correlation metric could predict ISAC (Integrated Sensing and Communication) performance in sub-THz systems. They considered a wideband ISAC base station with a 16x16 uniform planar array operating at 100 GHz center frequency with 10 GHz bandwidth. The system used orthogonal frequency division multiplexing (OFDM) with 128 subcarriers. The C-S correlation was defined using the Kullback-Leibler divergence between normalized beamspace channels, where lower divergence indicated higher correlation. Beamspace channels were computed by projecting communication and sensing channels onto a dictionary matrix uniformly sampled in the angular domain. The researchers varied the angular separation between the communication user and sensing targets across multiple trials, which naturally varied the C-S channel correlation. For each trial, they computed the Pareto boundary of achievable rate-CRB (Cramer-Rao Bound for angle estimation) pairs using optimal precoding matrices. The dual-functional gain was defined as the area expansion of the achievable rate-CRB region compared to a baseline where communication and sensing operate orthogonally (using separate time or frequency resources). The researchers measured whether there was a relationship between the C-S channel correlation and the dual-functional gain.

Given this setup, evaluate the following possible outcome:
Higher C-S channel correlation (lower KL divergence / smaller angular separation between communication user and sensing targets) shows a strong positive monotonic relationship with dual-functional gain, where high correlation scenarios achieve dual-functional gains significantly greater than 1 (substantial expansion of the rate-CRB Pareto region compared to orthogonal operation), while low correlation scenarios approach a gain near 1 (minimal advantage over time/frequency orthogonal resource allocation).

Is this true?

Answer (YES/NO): NO